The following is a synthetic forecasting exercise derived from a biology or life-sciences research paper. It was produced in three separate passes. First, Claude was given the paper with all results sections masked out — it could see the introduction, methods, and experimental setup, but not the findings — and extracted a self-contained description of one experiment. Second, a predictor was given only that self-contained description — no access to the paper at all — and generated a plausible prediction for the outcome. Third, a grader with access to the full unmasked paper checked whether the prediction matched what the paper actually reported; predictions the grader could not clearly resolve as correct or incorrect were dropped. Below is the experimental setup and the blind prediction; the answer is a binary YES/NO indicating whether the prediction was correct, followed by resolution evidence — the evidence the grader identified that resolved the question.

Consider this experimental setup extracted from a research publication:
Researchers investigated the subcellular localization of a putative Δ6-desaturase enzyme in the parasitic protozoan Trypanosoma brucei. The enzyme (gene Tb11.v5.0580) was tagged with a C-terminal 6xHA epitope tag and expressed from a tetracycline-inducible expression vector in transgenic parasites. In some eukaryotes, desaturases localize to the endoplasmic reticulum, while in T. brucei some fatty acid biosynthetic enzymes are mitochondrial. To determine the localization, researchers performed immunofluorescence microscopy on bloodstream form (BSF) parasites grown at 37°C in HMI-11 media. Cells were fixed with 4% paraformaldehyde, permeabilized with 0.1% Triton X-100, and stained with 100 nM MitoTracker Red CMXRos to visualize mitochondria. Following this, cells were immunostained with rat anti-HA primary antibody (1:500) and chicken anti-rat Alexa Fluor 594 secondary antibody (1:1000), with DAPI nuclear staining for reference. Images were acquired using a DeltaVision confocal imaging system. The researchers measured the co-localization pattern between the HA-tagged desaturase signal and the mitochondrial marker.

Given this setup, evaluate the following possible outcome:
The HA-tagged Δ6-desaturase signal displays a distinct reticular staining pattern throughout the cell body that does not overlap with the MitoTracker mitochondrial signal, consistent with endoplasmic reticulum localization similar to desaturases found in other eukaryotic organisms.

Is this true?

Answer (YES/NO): NO